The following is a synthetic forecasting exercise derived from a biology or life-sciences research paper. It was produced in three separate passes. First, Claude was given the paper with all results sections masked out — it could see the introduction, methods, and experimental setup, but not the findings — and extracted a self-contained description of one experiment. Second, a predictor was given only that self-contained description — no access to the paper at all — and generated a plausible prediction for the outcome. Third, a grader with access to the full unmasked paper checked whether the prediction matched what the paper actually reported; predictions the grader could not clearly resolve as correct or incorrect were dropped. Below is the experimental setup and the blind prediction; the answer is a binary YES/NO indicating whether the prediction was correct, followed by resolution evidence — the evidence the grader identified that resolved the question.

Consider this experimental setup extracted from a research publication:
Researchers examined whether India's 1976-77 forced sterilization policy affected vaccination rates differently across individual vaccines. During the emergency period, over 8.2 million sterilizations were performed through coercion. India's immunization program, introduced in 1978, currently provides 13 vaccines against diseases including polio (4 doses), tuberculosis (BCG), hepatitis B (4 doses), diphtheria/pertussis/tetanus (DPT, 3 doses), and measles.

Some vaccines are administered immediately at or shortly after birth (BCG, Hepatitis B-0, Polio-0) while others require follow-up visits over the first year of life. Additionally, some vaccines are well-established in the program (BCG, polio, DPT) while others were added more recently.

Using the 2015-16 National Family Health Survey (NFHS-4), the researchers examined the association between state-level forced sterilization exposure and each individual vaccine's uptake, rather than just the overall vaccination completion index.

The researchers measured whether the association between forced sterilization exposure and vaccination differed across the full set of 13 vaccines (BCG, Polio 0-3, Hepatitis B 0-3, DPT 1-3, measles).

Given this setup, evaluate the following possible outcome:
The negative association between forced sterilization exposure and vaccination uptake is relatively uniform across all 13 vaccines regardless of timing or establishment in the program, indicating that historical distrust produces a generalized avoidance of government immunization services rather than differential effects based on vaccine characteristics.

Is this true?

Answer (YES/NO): NO